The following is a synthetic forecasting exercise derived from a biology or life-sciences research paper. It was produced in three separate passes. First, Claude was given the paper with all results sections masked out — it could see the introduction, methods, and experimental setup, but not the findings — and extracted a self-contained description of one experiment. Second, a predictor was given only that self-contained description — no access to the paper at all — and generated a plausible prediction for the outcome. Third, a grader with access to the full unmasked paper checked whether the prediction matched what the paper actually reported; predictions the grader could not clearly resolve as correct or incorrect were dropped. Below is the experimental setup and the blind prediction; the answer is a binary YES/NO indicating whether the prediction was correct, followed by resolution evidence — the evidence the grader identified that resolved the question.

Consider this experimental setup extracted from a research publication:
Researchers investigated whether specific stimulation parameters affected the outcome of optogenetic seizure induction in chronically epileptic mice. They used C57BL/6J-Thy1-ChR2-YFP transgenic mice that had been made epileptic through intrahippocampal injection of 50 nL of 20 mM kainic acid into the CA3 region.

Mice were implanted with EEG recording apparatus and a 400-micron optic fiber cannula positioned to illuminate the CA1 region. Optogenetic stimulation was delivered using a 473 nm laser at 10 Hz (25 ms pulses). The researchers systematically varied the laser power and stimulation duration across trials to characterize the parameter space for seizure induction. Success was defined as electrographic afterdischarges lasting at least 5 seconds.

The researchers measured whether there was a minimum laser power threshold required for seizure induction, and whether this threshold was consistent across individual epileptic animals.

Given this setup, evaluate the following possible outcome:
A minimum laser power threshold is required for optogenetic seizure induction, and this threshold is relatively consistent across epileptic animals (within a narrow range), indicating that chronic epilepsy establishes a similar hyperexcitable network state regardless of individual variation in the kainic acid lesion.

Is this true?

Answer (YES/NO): NO